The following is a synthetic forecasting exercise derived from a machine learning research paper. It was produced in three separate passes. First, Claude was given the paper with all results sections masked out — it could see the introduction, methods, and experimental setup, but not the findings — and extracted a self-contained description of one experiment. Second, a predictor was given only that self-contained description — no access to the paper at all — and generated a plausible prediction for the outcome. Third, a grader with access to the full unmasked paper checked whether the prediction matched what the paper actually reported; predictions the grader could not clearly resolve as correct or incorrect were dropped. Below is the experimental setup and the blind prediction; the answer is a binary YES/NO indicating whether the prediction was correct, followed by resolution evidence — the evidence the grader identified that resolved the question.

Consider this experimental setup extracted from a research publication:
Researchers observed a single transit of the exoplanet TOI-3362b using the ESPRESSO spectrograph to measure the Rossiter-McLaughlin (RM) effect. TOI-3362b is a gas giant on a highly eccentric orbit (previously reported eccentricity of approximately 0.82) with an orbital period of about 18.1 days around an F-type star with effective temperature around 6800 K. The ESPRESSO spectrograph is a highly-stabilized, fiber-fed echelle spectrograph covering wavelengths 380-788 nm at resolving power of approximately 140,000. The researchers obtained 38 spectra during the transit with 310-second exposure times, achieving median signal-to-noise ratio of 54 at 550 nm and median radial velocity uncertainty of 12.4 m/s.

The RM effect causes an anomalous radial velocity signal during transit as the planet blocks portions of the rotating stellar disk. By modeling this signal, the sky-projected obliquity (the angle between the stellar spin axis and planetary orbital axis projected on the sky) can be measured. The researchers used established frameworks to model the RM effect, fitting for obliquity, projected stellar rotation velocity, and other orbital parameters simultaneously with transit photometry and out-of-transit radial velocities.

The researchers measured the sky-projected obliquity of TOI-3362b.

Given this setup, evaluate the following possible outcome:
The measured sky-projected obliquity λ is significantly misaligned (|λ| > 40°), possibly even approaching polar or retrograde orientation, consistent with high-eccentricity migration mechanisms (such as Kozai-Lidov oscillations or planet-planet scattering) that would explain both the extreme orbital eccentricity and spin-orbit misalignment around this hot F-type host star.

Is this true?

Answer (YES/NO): NO